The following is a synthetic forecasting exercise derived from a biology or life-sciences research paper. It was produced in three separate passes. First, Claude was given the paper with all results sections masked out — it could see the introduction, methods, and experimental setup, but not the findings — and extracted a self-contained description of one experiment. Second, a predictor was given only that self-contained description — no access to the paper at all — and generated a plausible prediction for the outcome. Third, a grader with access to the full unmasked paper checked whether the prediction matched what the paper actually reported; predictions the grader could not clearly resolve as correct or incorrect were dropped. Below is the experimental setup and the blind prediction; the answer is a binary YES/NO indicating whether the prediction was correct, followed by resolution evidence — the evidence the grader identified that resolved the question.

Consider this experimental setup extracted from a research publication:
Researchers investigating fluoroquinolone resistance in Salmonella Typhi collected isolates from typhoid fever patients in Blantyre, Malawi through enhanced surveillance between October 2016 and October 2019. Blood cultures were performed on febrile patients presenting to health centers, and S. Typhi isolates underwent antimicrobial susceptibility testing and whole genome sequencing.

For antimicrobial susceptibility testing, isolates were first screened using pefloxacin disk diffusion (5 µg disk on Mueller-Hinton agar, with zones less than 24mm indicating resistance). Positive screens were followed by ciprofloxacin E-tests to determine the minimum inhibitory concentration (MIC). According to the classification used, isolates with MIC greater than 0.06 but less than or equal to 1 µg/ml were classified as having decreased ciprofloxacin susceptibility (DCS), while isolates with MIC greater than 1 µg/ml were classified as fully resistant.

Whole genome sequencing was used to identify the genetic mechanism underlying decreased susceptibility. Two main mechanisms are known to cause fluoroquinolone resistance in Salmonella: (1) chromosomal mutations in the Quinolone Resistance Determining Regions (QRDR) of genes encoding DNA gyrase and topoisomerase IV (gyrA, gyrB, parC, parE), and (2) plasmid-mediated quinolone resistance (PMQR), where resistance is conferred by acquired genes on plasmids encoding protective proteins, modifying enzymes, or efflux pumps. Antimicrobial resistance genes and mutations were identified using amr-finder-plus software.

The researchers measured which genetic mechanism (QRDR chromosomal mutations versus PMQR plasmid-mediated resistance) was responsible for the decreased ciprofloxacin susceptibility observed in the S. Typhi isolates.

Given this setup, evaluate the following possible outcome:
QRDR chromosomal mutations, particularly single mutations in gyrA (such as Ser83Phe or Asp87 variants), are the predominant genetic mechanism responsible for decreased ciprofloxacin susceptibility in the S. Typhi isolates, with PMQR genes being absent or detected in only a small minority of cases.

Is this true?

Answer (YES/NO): NO